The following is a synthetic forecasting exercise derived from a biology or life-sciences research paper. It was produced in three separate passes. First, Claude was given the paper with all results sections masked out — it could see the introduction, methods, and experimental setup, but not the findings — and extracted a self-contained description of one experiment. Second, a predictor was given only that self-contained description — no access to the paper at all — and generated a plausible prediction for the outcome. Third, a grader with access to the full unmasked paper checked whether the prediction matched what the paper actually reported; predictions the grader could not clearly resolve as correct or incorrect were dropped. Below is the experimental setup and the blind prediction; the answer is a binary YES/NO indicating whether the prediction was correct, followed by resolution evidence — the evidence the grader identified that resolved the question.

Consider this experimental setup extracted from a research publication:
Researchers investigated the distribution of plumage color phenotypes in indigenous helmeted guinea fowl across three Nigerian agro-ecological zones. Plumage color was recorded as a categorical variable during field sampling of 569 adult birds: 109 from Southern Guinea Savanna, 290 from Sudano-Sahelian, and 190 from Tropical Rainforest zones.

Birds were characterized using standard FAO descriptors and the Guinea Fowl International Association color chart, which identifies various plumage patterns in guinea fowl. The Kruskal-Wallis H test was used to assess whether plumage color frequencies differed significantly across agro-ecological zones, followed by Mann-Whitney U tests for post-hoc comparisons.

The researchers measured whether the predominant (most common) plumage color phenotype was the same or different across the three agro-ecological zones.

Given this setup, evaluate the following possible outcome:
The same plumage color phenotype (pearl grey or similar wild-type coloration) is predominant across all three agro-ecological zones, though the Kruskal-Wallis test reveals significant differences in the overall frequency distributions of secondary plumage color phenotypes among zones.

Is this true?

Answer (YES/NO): YES